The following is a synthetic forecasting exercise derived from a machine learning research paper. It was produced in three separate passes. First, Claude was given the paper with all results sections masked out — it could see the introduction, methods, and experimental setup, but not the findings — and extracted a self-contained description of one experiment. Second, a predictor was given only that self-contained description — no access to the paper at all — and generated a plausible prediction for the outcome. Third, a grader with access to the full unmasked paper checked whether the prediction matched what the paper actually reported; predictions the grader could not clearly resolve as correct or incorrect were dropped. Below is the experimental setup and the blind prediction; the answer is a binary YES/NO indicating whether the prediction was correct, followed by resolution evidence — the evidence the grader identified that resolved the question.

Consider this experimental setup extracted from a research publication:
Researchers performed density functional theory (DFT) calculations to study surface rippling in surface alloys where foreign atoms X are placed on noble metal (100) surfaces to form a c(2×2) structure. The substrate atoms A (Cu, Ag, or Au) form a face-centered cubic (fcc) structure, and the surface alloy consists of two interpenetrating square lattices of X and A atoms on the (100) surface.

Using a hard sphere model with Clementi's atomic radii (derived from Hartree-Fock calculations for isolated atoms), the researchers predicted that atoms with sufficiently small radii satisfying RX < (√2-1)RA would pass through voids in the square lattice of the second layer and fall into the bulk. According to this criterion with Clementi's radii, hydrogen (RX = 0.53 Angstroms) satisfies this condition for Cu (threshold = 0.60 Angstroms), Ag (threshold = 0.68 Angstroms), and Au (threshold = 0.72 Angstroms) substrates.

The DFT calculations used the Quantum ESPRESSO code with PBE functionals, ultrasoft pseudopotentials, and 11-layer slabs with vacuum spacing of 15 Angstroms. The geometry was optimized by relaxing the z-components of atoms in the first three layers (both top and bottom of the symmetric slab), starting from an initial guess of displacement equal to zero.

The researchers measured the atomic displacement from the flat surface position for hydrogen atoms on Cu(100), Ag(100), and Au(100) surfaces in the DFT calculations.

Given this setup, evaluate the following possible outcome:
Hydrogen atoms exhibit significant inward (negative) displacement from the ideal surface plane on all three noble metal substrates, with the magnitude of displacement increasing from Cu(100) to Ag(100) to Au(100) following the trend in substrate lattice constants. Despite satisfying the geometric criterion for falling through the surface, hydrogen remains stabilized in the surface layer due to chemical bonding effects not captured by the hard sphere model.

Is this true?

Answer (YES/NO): NO